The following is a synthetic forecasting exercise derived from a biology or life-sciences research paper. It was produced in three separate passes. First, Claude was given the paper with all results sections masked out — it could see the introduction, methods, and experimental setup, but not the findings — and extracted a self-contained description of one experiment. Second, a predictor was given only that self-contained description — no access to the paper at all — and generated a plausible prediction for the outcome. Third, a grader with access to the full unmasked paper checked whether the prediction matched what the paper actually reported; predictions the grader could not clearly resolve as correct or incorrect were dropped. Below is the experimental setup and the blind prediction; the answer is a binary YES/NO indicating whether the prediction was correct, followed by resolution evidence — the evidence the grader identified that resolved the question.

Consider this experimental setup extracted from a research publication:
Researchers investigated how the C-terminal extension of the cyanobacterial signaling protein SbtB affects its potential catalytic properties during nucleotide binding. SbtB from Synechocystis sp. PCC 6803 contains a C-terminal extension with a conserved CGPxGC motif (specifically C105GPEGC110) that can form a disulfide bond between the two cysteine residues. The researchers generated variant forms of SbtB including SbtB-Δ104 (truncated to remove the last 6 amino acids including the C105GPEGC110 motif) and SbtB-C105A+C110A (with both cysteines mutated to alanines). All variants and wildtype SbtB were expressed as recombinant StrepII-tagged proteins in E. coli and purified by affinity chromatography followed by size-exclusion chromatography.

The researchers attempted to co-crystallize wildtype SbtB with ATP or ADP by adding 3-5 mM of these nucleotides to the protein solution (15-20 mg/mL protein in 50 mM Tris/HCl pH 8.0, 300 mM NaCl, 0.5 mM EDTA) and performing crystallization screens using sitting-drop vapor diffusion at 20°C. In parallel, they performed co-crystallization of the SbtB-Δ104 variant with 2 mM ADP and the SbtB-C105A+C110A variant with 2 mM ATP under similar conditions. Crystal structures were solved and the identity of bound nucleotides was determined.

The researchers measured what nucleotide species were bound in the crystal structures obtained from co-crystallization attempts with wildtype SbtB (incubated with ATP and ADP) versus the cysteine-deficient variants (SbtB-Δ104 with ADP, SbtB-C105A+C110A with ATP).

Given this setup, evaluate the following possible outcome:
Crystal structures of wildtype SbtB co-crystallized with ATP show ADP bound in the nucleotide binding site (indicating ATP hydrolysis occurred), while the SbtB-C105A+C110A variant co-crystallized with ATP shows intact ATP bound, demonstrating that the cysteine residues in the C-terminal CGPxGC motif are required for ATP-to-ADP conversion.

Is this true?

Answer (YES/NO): NO